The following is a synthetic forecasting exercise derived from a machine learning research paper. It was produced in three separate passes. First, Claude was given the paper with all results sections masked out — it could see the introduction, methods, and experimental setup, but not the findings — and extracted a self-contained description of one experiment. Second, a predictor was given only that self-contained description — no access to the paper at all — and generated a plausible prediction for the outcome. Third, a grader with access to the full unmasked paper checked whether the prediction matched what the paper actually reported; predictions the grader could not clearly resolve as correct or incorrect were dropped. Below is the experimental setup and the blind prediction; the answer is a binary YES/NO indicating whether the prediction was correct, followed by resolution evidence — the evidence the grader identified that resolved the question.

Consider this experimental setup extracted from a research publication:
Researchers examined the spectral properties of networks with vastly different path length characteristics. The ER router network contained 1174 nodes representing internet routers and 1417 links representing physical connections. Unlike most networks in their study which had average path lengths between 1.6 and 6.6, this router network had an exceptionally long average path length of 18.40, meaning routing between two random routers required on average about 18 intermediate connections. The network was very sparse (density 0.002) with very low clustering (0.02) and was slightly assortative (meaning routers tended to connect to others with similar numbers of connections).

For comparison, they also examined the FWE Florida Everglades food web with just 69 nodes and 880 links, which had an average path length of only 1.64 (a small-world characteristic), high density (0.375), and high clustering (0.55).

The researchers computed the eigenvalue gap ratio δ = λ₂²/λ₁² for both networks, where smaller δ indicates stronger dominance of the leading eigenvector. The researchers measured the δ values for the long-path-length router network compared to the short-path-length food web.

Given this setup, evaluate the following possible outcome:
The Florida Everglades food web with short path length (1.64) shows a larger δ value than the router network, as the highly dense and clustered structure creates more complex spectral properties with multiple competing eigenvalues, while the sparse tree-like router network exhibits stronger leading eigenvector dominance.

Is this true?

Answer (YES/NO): NO